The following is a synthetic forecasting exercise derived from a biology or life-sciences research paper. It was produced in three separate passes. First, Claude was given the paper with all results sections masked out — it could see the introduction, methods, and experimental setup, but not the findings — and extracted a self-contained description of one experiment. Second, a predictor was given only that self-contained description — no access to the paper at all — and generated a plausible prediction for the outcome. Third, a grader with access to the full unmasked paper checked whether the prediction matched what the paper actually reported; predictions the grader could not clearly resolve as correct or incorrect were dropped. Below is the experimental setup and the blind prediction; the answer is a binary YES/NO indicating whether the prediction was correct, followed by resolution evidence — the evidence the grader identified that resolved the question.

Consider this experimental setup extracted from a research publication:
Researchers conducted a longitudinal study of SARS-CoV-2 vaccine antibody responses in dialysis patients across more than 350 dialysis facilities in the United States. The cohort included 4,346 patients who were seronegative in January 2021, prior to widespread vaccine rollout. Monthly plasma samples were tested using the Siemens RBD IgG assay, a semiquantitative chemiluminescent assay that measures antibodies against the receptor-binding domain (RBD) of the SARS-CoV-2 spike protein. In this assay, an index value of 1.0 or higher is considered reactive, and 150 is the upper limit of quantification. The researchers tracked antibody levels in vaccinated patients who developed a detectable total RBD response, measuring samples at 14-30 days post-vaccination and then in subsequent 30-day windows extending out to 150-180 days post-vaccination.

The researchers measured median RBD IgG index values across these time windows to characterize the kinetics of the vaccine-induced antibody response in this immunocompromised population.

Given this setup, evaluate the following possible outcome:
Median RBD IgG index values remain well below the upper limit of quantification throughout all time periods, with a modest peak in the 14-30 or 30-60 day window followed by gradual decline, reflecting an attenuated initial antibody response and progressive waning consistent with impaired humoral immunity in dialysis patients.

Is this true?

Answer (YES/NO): NO